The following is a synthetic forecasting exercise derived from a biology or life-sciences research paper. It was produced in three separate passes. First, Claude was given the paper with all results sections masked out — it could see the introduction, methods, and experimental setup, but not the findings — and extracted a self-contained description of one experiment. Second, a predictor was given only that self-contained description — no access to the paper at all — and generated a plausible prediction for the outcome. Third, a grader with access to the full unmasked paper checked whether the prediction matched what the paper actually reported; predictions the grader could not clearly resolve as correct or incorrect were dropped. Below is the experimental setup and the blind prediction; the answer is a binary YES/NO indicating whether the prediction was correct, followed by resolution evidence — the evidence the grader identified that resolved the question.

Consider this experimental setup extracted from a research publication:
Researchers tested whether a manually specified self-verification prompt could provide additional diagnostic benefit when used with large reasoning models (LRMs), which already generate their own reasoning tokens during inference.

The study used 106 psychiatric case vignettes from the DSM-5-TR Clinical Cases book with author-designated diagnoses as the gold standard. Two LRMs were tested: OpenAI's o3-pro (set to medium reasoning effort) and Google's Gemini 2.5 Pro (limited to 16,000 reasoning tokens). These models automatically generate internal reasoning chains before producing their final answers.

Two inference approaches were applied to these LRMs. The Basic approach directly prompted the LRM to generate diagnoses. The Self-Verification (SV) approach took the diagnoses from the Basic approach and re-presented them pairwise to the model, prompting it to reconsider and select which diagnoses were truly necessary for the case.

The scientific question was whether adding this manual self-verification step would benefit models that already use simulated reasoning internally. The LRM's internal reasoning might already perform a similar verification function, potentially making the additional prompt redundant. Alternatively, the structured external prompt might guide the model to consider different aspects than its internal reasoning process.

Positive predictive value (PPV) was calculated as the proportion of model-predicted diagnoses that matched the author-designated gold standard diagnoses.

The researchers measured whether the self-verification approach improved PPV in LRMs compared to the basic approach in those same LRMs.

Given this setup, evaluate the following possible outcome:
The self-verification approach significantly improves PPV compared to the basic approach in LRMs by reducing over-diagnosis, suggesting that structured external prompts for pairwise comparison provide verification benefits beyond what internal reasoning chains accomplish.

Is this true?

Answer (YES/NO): YES